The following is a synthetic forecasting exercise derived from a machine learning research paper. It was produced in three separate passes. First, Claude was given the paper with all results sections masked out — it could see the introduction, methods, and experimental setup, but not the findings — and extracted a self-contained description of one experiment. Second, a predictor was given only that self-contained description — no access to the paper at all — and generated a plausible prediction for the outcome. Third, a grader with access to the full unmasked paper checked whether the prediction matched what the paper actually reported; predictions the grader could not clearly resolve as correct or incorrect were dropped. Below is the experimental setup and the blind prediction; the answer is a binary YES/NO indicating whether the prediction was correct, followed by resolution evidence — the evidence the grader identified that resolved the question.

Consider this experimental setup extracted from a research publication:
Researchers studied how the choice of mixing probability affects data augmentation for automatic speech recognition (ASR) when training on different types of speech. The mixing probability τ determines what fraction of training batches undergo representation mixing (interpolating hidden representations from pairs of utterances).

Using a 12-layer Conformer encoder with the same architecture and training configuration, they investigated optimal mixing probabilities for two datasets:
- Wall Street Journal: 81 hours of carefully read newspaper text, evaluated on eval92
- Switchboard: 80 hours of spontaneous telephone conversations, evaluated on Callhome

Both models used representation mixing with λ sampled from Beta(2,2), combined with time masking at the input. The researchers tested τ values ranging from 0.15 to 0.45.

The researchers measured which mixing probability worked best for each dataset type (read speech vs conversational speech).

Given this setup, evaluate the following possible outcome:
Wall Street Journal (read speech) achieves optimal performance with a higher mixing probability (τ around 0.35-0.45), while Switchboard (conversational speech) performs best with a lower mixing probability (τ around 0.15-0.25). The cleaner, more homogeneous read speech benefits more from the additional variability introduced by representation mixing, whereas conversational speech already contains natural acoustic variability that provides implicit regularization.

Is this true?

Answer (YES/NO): NO